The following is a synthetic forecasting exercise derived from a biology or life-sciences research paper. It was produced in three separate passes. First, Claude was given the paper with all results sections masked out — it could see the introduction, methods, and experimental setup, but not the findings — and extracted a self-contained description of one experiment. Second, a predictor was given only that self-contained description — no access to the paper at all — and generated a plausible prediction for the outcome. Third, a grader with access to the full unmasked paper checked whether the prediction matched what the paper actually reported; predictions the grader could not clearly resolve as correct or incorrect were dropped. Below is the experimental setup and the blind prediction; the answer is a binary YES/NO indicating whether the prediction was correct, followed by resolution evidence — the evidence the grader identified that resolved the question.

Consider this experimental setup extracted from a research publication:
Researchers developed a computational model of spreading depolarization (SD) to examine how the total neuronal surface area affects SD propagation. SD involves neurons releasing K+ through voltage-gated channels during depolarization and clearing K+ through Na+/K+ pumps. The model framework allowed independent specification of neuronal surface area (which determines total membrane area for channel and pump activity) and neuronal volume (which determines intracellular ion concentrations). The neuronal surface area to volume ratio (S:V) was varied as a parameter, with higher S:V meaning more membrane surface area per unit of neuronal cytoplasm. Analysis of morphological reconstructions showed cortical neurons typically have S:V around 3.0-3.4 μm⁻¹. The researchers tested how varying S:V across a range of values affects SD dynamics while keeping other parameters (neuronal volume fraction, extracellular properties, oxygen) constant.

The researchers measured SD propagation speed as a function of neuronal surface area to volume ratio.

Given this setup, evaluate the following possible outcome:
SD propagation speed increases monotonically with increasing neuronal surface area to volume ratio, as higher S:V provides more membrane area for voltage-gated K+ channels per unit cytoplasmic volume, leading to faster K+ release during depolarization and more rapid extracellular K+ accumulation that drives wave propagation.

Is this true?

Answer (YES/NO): YES